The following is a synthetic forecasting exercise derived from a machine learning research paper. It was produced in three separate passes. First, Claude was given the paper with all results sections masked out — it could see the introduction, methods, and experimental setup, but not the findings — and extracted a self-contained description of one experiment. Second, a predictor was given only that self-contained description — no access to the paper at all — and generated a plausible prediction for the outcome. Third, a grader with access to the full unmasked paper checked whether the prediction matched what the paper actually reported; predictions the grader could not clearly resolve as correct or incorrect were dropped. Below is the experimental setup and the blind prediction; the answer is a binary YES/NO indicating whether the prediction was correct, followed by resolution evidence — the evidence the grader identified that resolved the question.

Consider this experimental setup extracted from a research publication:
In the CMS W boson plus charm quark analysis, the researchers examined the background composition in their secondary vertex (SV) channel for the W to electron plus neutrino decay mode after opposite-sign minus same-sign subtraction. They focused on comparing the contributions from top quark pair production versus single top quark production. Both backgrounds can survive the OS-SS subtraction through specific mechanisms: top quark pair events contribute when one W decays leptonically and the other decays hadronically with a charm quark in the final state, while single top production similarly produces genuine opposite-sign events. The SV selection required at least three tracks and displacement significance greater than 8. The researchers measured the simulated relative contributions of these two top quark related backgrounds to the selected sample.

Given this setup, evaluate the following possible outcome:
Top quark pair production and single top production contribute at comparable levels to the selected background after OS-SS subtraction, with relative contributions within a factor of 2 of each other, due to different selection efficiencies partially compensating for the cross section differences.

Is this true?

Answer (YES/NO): YES